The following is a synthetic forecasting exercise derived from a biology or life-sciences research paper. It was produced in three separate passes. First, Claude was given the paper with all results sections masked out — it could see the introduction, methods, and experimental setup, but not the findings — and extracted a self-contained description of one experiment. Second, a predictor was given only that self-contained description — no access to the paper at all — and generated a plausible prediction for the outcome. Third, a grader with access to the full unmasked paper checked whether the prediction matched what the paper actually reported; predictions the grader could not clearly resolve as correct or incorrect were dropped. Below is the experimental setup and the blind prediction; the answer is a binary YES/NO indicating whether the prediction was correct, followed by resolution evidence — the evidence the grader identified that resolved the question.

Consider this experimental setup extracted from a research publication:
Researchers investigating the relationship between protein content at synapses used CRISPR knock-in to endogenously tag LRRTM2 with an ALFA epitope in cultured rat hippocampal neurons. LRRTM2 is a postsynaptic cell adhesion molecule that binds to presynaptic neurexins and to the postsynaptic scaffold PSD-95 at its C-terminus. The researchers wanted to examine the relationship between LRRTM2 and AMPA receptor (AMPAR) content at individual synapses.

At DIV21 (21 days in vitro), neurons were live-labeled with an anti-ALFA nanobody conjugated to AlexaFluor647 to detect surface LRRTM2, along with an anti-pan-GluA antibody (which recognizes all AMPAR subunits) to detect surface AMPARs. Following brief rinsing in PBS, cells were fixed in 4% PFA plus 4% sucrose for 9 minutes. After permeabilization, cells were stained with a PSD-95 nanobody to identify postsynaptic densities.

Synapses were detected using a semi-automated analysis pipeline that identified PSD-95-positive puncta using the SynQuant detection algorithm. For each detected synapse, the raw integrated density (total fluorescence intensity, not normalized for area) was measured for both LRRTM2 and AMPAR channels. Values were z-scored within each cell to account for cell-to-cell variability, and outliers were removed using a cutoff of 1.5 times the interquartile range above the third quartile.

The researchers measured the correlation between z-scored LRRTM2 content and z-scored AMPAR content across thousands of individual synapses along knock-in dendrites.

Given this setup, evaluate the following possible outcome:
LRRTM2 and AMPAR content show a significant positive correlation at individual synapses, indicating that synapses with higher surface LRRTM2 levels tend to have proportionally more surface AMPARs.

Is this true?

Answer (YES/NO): YES